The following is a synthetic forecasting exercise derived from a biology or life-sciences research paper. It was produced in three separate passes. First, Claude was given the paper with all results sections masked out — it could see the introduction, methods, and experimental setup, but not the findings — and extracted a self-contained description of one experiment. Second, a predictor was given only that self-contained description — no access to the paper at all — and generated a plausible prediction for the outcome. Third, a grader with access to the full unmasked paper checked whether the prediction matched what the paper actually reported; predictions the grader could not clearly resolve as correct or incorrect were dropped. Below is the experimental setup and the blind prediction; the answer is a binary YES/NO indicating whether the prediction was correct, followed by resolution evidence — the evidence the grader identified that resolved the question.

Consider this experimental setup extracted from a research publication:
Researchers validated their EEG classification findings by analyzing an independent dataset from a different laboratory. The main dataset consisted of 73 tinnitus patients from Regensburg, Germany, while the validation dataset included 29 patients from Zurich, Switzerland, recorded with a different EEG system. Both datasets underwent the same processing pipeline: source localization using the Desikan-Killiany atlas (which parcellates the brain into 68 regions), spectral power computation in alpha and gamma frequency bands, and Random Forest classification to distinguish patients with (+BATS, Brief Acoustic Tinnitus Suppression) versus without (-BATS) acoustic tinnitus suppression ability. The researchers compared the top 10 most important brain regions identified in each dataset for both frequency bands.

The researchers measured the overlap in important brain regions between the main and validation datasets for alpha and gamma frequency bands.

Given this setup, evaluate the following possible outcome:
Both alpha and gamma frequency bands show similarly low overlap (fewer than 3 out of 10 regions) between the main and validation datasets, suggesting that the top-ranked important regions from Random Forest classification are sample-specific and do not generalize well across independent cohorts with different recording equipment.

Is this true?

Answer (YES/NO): NO